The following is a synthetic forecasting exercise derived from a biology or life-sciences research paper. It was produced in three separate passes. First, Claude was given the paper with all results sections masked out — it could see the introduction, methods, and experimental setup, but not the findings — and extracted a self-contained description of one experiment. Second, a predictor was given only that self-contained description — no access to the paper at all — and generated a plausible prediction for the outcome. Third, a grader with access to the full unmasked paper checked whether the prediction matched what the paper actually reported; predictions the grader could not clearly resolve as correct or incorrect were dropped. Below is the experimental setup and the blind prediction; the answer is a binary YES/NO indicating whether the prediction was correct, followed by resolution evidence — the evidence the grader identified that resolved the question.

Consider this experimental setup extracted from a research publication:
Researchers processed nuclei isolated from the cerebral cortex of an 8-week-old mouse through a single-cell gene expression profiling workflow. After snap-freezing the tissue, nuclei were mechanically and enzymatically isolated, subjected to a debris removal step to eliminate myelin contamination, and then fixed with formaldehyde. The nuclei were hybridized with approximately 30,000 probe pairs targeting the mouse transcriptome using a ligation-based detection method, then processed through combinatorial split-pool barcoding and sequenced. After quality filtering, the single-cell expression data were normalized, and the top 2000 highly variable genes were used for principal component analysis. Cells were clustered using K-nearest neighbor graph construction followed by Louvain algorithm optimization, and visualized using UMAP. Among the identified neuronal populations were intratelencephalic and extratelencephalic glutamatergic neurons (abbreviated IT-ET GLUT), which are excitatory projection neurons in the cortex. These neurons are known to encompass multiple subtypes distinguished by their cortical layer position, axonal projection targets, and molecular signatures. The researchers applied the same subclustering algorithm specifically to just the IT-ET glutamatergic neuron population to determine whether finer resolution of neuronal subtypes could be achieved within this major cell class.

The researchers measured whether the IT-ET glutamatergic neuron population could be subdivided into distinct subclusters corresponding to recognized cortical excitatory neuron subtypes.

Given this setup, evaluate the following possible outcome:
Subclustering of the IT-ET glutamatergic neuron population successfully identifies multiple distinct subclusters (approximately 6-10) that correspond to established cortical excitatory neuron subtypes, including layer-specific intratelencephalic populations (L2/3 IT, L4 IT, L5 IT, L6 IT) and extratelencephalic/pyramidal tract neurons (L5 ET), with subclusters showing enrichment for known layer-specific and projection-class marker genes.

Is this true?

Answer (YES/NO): NO